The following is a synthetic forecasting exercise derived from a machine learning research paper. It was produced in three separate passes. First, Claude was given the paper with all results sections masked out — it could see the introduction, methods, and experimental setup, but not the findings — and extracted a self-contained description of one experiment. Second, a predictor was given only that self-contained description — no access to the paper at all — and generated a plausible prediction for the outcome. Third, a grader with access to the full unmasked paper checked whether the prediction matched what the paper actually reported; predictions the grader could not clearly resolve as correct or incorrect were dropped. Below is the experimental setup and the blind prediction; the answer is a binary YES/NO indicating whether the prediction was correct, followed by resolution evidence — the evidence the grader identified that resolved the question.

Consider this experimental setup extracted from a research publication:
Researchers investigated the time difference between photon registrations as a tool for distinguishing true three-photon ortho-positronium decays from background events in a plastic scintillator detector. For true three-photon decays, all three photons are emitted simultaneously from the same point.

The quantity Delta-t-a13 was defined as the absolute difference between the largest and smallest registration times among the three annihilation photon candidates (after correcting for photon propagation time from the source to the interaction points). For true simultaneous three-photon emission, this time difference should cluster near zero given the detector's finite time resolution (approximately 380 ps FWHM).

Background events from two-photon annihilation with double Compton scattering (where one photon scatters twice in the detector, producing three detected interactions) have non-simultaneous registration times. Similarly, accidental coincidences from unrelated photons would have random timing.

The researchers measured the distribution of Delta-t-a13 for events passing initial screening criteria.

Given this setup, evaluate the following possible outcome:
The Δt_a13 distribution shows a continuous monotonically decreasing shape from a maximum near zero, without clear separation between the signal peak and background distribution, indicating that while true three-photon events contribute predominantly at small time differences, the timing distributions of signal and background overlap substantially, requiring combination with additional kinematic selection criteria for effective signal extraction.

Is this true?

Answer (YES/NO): NO